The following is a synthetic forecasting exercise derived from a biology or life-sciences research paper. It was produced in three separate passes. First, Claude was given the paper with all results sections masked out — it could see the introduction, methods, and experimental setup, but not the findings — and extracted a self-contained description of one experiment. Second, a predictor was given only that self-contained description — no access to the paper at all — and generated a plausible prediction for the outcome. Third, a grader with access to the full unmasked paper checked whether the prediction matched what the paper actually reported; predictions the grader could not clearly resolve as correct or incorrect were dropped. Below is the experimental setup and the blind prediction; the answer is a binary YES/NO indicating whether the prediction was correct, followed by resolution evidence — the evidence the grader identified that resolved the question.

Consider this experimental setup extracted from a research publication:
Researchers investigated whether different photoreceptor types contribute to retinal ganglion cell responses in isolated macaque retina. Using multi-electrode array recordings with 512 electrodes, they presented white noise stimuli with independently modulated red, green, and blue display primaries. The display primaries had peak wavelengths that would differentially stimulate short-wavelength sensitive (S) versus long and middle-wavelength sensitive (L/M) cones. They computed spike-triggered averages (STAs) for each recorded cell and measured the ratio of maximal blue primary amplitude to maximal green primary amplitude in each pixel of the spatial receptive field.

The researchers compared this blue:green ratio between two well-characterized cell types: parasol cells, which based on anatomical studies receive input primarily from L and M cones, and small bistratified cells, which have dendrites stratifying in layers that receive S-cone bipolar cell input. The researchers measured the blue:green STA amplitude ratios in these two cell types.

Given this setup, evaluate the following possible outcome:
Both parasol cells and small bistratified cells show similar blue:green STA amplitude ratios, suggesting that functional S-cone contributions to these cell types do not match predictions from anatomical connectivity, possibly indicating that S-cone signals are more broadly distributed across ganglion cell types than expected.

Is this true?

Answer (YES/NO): NO